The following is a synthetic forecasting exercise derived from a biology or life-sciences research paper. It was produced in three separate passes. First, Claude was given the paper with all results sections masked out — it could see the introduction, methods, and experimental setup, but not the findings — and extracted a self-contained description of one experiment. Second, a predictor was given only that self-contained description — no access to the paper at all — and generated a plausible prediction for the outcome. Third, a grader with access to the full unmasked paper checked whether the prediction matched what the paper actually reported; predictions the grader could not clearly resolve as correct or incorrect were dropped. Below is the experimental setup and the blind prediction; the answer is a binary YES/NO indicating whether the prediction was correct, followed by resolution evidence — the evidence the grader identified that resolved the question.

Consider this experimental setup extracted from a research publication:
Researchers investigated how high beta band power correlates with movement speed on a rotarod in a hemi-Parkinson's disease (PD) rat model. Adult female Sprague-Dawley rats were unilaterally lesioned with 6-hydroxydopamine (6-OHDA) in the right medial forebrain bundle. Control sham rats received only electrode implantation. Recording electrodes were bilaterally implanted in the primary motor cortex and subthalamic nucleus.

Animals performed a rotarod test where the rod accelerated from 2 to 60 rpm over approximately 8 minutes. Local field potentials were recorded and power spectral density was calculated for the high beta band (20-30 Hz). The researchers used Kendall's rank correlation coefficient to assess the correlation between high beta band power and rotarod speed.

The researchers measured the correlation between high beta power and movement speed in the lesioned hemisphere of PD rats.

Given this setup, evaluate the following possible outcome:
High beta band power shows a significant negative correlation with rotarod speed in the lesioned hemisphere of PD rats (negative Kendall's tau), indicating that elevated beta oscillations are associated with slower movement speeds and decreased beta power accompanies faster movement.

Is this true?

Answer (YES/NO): NO